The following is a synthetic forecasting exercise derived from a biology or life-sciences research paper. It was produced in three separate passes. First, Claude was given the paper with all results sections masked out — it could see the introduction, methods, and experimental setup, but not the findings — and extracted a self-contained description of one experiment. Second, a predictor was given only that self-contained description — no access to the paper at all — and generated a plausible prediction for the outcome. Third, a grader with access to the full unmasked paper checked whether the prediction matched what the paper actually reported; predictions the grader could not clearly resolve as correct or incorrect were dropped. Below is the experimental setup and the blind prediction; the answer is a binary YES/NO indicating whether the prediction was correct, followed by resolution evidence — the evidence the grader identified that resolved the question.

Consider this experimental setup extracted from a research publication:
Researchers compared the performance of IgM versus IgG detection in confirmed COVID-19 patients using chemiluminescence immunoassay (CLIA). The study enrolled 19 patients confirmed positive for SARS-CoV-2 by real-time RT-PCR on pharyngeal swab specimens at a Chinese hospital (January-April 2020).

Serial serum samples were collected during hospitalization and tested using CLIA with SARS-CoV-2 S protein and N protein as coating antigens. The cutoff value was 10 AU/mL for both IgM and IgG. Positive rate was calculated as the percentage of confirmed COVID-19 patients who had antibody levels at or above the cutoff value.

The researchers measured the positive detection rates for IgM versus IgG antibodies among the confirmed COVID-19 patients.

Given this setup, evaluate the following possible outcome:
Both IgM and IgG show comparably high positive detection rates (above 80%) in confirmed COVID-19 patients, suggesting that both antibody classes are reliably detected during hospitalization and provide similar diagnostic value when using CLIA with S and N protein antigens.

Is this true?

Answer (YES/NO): NO